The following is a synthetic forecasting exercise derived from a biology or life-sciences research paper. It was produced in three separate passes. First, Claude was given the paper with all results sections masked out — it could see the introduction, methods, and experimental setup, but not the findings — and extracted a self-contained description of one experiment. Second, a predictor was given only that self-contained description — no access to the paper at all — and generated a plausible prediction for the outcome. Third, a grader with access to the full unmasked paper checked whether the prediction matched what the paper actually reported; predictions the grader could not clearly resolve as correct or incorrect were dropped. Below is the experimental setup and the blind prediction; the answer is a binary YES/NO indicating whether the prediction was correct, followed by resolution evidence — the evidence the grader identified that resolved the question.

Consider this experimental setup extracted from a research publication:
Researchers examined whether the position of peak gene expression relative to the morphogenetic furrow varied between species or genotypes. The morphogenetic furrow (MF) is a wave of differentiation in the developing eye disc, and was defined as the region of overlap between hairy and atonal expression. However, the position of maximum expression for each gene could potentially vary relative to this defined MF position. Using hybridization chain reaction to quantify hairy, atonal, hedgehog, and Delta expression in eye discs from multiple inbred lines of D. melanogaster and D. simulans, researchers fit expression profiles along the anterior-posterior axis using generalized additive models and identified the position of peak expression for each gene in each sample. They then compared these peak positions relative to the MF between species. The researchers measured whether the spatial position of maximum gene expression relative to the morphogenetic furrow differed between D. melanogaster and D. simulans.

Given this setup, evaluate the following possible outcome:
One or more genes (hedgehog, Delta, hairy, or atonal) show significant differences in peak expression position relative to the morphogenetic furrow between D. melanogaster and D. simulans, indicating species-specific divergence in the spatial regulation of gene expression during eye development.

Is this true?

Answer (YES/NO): NO